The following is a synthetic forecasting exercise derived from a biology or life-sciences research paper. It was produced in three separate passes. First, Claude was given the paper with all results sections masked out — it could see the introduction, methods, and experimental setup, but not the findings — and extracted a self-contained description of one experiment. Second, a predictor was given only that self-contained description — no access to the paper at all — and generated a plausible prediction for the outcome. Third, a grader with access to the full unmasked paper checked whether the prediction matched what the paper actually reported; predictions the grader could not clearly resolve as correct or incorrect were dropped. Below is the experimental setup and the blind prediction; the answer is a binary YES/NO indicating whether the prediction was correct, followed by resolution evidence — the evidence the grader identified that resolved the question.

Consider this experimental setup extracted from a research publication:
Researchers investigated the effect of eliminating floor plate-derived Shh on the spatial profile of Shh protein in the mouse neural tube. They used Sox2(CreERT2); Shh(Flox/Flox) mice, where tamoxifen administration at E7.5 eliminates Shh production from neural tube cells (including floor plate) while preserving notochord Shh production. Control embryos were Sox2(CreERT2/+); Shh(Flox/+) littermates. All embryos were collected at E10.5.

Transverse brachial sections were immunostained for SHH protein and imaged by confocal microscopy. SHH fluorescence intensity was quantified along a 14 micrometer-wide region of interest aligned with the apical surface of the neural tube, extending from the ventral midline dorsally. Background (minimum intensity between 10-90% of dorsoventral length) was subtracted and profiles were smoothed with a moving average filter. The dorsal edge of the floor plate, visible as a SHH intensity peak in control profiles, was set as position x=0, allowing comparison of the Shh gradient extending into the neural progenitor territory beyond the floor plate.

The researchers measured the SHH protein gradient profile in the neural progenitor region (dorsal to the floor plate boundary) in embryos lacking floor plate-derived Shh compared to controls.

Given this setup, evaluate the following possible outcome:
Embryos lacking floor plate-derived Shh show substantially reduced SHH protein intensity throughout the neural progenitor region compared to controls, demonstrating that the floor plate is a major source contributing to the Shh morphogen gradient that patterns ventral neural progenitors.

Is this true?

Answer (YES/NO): YES